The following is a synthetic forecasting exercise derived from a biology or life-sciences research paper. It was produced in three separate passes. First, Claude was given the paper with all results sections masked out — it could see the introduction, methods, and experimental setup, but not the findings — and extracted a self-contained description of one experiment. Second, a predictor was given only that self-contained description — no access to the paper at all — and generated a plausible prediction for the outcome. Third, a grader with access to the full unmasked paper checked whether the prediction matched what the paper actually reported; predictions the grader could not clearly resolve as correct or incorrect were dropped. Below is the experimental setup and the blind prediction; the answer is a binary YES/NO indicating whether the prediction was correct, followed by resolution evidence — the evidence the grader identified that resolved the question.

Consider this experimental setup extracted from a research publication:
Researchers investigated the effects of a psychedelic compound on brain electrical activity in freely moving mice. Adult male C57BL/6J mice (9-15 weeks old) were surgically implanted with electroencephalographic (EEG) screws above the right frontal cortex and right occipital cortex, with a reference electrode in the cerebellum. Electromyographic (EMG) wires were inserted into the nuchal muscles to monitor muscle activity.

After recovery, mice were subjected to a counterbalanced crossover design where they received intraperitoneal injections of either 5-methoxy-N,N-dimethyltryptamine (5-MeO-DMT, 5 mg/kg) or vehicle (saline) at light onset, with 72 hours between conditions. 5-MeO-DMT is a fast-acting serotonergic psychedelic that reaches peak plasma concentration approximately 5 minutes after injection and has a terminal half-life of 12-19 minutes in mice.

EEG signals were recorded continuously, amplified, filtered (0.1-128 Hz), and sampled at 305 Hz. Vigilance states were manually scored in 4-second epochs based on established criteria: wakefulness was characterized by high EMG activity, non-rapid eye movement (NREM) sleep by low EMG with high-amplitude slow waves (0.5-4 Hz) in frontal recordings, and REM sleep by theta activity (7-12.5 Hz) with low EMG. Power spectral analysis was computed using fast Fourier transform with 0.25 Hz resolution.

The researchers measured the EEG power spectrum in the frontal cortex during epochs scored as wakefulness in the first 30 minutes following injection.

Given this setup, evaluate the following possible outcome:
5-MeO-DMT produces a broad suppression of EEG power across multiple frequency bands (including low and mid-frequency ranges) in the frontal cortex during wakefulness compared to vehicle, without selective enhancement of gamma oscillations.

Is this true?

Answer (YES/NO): NO